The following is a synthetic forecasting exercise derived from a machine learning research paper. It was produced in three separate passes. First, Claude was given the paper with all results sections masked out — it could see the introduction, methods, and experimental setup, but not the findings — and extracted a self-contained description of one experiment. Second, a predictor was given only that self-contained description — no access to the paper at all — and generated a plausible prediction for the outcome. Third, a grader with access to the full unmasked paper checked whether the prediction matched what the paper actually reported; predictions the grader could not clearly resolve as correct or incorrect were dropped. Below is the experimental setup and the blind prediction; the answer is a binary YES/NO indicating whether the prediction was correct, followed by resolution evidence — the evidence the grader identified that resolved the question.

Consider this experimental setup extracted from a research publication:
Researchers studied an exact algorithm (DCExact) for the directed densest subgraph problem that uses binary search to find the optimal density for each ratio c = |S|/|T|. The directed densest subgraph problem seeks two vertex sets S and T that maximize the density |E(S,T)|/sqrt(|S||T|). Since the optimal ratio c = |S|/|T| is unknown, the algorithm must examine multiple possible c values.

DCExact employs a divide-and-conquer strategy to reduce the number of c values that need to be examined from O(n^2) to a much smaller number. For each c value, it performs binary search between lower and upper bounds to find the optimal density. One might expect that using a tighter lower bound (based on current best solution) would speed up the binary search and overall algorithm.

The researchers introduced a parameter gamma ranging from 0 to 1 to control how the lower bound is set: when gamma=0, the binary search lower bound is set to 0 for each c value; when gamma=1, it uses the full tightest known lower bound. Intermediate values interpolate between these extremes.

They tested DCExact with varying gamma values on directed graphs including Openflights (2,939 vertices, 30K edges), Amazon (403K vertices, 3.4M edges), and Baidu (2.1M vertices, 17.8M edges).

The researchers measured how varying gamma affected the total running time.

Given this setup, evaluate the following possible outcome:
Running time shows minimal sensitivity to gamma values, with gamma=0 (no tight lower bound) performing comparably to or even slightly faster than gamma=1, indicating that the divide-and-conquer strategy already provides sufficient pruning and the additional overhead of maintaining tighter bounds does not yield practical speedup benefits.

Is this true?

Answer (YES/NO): NO